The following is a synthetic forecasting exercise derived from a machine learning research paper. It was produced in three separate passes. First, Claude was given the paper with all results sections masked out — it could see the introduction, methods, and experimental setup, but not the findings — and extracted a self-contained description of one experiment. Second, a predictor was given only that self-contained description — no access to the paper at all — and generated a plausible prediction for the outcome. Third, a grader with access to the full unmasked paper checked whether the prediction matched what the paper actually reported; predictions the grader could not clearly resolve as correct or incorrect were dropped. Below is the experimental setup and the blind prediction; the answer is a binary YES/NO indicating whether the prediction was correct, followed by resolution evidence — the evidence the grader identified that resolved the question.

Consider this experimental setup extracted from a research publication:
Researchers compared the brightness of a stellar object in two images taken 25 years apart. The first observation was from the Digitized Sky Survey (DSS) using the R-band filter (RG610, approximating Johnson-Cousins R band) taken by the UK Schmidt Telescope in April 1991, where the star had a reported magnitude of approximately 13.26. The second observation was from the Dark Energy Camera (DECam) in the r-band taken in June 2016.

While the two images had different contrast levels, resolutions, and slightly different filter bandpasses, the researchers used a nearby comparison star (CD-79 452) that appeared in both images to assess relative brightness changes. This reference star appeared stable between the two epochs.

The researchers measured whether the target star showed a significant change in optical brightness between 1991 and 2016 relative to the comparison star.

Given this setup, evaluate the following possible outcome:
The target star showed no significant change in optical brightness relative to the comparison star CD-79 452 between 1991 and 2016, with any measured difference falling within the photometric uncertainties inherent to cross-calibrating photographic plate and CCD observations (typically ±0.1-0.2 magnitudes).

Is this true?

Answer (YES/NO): NO